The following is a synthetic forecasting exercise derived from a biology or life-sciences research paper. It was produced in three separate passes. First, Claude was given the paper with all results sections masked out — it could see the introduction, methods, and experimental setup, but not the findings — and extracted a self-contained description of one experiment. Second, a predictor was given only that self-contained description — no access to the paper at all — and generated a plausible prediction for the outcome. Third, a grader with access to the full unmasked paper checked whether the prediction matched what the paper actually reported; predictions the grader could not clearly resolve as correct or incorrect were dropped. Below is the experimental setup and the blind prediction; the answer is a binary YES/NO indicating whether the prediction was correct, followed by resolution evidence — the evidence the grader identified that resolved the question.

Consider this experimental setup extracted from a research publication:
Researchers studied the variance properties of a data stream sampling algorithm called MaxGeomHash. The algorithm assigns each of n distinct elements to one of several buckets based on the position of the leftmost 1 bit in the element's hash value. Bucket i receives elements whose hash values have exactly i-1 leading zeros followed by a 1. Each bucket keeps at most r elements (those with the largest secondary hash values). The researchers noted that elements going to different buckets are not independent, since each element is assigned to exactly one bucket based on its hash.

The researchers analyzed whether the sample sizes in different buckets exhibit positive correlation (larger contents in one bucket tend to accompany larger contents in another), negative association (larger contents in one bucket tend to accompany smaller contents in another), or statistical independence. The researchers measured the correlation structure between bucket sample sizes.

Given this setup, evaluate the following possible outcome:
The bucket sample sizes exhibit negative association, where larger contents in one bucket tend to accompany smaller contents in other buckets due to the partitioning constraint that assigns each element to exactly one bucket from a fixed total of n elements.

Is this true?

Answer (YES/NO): YES